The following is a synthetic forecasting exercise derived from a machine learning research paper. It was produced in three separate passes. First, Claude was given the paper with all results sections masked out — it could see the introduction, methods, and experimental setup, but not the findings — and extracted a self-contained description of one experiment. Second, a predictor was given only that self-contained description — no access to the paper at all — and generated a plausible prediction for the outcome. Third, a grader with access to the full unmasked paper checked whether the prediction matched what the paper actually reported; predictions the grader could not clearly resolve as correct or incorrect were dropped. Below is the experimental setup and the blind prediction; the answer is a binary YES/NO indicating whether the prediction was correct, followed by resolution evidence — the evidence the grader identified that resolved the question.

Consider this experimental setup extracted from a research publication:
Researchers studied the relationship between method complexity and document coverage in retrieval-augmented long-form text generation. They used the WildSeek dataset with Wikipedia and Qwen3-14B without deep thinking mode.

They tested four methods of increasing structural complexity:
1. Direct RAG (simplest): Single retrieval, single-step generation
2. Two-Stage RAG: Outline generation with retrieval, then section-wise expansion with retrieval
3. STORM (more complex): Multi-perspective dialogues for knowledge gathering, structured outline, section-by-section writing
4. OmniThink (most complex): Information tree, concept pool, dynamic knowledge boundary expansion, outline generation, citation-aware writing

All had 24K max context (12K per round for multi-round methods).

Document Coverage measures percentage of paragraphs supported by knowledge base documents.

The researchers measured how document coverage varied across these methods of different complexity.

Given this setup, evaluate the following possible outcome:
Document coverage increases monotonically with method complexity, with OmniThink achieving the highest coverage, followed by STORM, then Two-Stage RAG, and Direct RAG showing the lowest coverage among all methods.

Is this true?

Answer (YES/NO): NO